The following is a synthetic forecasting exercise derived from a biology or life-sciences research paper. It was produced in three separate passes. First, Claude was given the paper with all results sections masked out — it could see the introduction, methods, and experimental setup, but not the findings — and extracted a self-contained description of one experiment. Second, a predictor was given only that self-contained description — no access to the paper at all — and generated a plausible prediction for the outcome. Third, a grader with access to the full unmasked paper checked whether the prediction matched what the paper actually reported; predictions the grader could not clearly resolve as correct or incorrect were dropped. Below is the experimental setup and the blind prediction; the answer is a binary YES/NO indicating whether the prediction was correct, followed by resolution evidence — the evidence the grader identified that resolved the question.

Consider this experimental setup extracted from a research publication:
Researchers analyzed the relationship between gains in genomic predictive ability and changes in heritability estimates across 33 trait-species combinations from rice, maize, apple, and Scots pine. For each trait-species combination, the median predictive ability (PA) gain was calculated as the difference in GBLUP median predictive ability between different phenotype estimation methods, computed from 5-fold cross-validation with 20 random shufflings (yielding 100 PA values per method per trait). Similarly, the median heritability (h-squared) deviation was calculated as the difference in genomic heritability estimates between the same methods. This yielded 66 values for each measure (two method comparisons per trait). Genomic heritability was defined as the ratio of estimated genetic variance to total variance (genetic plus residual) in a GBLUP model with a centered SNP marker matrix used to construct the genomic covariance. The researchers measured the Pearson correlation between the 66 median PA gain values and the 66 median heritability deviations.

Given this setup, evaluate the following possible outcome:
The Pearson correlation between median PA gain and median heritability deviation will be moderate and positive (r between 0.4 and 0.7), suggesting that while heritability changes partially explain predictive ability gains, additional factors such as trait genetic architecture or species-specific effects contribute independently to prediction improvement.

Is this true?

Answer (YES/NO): NO